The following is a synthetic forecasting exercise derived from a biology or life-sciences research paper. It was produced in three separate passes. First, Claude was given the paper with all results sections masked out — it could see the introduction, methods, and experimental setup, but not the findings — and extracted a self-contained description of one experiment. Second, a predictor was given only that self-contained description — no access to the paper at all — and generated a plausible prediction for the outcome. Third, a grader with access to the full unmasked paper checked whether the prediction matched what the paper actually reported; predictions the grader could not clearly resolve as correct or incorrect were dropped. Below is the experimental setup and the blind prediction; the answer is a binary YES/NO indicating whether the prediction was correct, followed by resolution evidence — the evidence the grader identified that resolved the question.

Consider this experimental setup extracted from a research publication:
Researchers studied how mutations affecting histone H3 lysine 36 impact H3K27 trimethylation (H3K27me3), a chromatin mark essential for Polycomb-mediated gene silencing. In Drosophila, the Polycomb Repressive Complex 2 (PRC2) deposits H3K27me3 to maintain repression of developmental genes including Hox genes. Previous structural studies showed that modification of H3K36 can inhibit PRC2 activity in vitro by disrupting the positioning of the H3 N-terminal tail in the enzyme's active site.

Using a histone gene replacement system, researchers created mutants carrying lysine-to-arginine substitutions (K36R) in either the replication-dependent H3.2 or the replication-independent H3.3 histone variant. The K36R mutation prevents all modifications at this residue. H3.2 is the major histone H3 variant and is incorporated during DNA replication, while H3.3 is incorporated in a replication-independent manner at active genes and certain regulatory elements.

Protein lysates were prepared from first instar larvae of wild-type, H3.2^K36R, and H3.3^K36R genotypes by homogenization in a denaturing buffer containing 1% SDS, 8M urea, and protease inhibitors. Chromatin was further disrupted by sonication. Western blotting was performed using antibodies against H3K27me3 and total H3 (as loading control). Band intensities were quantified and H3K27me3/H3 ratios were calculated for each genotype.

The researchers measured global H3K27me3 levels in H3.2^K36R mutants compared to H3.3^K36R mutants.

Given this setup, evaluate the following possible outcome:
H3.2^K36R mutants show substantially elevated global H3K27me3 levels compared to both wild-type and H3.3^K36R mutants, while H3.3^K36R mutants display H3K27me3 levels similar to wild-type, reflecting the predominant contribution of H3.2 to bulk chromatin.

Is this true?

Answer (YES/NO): NO